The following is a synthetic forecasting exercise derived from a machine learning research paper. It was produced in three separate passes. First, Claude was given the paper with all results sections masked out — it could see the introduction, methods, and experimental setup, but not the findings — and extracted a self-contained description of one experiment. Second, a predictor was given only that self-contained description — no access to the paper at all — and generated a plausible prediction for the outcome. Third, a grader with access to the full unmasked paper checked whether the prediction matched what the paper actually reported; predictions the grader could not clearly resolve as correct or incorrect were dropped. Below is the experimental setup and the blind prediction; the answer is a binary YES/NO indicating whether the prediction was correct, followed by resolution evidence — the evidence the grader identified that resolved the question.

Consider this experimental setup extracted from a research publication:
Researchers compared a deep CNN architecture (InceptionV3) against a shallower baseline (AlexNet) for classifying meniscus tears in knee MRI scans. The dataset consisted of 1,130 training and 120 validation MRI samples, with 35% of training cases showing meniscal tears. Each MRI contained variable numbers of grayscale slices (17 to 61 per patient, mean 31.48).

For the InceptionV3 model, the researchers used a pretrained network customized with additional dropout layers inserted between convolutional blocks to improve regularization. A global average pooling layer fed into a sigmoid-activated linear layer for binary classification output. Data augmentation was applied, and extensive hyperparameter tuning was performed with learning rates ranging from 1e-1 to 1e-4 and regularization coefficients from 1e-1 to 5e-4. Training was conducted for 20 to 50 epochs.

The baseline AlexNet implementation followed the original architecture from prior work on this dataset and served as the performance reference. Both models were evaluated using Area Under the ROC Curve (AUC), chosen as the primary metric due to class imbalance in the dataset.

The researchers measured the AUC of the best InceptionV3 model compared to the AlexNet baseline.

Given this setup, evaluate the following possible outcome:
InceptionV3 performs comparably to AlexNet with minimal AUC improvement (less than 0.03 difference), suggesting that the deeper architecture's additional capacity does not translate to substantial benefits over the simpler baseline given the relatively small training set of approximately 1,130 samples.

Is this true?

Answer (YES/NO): NO